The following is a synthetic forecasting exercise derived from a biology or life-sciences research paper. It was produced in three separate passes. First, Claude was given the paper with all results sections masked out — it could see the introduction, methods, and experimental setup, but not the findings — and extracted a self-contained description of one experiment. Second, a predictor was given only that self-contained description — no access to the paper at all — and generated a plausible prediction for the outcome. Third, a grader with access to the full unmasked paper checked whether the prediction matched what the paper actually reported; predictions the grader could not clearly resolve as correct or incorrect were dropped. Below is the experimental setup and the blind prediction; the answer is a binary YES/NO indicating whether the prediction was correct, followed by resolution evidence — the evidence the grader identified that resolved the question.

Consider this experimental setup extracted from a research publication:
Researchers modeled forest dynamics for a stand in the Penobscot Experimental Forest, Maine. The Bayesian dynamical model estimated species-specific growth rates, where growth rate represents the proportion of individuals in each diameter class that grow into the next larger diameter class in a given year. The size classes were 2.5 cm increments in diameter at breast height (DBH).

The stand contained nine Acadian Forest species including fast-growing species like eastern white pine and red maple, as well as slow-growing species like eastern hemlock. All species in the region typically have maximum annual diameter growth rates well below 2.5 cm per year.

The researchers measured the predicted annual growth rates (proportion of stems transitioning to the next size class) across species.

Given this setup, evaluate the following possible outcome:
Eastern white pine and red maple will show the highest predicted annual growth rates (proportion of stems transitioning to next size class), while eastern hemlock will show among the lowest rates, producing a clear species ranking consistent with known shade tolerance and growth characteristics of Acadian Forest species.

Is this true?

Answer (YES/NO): NO